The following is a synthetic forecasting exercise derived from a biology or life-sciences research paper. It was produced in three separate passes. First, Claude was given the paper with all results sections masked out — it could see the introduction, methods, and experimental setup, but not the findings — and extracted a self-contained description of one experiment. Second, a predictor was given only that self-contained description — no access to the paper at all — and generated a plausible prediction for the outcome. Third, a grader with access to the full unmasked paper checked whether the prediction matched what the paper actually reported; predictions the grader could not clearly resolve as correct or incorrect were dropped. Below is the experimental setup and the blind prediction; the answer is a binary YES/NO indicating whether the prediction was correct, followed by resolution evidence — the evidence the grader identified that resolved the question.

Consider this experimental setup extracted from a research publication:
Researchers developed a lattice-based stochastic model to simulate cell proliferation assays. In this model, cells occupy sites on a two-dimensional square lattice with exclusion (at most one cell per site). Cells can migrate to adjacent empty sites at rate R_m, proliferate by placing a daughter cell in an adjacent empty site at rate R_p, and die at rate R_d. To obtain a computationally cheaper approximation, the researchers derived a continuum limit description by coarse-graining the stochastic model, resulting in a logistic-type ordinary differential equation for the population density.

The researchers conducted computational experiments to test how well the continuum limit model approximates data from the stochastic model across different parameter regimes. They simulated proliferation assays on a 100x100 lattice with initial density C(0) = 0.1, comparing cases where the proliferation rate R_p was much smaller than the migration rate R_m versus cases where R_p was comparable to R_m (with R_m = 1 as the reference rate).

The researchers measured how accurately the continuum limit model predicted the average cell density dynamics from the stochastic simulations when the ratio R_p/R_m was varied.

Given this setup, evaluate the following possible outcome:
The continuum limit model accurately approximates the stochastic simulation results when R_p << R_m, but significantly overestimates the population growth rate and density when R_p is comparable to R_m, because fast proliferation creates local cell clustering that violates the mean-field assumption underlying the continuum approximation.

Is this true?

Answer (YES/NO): YES